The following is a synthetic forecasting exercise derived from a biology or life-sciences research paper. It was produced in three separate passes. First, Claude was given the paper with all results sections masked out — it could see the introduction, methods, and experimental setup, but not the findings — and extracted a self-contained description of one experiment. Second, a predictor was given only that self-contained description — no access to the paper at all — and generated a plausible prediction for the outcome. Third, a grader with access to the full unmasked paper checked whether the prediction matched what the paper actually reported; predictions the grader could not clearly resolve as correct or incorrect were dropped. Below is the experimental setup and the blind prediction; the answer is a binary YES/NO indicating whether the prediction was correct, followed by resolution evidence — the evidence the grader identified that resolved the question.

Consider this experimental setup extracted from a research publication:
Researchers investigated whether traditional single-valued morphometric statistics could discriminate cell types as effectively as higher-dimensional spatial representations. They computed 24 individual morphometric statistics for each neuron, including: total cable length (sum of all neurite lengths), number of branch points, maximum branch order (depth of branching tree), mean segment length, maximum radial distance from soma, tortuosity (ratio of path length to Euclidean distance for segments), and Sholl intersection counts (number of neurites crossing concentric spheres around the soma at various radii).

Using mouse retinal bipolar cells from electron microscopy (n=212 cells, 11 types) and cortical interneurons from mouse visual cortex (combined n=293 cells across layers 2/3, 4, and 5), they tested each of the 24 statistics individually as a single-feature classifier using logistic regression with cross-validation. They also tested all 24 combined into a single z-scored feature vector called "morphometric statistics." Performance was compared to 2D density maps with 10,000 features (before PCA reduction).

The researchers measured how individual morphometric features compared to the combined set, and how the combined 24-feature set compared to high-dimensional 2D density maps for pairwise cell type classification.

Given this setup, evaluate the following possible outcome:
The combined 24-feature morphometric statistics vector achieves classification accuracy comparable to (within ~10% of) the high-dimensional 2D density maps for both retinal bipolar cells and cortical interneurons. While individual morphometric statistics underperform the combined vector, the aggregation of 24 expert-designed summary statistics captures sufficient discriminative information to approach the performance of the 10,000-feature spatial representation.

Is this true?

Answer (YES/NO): YES